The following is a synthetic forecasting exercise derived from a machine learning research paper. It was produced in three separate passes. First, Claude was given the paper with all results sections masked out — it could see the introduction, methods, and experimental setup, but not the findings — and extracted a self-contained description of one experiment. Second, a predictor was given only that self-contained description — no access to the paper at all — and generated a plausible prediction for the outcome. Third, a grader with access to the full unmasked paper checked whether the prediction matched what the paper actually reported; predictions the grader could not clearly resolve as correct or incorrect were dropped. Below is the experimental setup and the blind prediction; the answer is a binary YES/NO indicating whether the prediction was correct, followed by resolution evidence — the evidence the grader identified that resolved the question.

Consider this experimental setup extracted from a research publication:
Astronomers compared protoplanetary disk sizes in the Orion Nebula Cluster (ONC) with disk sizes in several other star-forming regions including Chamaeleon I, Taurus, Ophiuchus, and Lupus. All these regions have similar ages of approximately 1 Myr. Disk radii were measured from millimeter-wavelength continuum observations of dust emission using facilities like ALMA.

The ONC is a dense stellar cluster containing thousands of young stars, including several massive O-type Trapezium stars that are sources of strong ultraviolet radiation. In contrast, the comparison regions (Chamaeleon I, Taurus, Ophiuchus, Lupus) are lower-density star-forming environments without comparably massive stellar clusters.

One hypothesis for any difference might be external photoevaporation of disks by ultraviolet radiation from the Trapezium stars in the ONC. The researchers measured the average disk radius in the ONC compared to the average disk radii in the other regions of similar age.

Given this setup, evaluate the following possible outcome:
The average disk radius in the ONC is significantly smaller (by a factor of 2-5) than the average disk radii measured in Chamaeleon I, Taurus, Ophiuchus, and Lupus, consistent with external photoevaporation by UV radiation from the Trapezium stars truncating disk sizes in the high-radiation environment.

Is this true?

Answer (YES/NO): YES